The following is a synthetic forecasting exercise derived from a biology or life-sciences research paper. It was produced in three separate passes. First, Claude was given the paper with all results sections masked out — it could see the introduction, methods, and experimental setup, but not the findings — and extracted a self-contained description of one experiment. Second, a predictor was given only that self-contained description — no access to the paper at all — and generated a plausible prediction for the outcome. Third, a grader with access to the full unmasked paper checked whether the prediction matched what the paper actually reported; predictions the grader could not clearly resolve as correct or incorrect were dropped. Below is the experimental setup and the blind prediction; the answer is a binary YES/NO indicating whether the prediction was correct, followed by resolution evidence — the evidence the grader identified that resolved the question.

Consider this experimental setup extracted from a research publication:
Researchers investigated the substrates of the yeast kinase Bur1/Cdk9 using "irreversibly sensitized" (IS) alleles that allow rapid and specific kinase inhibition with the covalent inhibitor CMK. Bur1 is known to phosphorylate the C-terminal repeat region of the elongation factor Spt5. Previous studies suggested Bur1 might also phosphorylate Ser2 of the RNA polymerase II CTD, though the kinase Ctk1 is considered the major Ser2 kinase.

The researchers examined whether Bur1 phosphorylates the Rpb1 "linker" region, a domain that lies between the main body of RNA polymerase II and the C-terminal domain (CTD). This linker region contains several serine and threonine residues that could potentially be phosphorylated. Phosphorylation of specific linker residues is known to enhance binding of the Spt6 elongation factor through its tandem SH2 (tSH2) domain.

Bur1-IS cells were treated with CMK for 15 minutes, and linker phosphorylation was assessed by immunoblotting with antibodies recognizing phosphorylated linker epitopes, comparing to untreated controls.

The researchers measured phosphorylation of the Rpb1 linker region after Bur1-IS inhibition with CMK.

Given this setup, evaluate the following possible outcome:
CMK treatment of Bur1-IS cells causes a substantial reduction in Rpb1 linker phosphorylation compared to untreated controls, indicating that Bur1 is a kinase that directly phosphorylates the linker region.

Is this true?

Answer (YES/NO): YES